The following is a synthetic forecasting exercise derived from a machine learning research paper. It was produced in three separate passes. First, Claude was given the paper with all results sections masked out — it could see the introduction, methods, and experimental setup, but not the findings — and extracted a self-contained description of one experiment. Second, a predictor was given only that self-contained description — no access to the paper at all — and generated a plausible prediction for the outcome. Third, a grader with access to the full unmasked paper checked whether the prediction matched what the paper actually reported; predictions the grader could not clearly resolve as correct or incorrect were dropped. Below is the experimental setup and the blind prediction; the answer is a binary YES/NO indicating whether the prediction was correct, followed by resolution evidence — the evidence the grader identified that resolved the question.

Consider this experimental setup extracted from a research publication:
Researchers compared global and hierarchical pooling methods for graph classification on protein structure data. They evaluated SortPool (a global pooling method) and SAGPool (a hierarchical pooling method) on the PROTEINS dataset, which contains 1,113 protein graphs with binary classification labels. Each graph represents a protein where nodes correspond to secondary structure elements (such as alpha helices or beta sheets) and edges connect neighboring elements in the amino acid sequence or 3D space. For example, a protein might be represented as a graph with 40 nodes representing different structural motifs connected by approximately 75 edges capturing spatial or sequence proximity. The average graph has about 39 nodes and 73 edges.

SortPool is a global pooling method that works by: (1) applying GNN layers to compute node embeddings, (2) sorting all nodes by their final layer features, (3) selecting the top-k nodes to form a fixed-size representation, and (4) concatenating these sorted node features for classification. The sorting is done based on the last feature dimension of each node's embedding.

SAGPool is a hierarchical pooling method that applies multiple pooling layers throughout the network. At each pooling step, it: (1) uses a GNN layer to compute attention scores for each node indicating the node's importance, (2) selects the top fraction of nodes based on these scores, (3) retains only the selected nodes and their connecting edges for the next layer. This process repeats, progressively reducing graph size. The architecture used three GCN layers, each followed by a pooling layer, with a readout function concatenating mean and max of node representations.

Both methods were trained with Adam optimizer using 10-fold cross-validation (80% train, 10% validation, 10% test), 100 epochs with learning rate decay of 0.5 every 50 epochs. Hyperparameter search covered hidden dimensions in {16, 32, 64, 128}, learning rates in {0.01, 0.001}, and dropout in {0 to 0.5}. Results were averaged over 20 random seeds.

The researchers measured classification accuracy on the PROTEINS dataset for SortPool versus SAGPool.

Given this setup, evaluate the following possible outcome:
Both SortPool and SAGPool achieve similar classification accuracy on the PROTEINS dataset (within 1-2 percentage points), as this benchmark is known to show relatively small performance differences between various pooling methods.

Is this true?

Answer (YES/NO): NO